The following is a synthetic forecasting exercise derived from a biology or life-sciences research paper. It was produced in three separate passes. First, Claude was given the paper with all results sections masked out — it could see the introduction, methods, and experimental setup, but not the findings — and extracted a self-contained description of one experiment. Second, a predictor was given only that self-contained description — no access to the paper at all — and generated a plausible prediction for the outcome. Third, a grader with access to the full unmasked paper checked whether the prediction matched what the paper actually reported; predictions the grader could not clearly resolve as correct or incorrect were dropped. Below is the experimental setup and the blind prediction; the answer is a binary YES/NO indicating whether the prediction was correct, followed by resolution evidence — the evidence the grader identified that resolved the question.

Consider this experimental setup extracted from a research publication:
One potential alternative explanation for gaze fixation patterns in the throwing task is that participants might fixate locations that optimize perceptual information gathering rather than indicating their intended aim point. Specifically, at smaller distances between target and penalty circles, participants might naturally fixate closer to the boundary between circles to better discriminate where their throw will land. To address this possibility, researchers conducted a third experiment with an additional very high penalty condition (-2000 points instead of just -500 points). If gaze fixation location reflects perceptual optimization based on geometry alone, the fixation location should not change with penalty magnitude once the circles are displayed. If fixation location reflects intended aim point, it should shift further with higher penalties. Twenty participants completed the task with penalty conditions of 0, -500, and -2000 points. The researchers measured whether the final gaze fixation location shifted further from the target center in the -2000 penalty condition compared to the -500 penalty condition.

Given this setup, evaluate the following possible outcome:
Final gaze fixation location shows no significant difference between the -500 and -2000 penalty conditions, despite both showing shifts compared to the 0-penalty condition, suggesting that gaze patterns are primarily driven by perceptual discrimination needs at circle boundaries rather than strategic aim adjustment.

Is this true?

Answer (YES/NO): NO